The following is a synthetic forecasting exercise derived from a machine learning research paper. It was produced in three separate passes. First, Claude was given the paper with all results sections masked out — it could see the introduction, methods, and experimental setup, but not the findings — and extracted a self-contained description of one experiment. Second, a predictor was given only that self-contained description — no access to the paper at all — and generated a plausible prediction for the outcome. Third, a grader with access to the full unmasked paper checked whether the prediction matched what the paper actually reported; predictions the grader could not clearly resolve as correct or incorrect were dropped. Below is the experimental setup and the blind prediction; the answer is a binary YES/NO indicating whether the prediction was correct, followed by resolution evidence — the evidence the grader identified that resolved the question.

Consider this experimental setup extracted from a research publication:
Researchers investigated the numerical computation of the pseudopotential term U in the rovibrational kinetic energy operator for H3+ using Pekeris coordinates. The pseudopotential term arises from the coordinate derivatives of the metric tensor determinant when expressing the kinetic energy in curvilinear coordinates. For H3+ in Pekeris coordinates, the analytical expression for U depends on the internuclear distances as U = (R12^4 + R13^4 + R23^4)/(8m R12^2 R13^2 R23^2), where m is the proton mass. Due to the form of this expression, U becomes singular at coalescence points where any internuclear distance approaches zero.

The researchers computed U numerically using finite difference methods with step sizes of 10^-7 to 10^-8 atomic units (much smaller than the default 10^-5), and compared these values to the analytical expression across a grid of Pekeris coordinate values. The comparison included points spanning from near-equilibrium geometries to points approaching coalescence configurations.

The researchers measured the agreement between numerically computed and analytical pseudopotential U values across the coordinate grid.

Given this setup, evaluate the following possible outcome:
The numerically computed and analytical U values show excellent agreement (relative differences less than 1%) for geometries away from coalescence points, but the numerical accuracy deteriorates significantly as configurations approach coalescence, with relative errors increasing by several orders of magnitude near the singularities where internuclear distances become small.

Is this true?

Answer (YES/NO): NO